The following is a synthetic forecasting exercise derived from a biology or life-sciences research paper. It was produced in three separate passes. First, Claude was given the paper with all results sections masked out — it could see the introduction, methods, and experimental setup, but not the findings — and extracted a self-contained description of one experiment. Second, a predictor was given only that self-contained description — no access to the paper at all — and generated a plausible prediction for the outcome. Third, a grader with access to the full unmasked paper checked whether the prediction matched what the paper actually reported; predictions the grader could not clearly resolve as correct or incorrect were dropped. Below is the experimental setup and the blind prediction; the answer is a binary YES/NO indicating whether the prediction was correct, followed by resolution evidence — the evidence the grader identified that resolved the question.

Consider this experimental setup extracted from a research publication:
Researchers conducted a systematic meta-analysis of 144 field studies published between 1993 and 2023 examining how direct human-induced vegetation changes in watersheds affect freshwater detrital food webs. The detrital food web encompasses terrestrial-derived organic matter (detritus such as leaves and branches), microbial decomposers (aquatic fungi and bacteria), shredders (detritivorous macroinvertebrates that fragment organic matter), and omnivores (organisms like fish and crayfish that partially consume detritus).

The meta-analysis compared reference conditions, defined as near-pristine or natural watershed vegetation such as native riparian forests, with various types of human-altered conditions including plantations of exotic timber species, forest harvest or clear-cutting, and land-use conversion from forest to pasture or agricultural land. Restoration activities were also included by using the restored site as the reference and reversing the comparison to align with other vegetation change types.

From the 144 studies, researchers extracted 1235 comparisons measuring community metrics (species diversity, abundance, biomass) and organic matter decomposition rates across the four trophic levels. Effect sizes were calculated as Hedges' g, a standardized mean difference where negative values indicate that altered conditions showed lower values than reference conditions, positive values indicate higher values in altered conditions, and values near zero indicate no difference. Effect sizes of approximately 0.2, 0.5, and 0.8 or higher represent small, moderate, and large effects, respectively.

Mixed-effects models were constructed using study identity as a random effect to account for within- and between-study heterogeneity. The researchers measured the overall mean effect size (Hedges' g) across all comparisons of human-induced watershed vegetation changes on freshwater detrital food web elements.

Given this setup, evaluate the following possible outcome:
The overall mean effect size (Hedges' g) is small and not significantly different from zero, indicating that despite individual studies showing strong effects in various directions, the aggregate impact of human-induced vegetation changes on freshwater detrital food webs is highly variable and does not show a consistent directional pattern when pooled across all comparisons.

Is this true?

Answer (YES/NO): NO